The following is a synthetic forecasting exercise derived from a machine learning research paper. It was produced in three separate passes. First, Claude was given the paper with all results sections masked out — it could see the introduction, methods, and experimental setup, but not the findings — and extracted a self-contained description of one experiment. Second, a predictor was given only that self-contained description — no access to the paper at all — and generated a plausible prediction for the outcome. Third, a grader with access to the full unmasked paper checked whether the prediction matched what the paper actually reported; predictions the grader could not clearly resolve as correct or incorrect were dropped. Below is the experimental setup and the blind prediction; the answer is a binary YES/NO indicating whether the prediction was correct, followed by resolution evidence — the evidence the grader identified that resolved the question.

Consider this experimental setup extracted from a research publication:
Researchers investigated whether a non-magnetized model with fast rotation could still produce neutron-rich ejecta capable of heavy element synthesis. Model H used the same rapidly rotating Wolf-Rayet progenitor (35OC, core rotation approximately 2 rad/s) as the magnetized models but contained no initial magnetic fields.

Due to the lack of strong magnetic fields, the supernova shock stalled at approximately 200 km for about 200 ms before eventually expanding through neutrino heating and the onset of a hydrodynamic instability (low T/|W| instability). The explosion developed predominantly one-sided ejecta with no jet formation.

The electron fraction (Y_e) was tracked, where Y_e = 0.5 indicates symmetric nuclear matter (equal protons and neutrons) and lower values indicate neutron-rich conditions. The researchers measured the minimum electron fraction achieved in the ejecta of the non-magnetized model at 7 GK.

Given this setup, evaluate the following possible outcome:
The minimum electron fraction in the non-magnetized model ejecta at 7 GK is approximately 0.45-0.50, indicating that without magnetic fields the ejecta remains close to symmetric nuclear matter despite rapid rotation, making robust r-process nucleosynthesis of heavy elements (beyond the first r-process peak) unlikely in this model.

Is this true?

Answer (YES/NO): NO